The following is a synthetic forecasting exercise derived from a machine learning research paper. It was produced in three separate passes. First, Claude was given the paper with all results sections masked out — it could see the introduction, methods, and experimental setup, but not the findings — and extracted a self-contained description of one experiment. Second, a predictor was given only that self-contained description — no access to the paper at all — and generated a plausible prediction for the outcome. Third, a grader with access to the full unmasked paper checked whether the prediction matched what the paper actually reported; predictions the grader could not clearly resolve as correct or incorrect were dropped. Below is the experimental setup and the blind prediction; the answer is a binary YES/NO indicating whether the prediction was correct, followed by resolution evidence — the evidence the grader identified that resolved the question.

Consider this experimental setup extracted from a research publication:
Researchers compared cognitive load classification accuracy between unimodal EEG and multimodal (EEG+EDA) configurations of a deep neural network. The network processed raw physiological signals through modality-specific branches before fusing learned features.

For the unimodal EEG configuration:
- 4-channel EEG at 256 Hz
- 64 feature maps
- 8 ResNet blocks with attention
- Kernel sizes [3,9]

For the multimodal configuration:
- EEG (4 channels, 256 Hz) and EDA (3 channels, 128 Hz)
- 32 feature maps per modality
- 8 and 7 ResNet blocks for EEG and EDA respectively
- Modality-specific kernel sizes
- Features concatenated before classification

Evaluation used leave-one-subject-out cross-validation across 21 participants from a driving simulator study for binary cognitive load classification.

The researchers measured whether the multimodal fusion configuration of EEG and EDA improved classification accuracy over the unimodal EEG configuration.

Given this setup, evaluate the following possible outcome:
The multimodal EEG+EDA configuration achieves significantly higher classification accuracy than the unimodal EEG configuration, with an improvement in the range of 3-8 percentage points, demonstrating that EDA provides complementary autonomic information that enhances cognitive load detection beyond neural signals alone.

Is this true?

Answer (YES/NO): NO